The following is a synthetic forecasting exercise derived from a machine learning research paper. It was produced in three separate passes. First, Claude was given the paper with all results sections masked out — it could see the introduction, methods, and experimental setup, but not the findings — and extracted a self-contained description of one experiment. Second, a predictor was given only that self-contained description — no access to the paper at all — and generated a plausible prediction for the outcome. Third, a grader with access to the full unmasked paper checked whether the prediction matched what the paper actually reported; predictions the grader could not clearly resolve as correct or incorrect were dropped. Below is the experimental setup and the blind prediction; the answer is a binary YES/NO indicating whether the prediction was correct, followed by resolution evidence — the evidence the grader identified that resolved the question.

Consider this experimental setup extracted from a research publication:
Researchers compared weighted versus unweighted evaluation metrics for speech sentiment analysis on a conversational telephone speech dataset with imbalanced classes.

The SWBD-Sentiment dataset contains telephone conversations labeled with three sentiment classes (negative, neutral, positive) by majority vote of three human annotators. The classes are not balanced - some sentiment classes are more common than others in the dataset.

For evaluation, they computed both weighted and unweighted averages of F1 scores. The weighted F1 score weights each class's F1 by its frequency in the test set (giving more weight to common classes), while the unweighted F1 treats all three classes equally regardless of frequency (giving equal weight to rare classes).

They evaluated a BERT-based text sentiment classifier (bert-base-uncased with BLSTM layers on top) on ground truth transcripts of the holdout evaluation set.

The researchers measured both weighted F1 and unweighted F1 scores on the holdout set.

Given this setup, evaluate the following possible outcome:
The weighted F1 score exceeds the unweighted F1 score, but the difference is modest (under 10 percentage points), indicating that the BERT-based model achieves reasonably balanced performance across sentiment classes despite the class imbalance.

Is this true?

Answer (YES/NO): YES